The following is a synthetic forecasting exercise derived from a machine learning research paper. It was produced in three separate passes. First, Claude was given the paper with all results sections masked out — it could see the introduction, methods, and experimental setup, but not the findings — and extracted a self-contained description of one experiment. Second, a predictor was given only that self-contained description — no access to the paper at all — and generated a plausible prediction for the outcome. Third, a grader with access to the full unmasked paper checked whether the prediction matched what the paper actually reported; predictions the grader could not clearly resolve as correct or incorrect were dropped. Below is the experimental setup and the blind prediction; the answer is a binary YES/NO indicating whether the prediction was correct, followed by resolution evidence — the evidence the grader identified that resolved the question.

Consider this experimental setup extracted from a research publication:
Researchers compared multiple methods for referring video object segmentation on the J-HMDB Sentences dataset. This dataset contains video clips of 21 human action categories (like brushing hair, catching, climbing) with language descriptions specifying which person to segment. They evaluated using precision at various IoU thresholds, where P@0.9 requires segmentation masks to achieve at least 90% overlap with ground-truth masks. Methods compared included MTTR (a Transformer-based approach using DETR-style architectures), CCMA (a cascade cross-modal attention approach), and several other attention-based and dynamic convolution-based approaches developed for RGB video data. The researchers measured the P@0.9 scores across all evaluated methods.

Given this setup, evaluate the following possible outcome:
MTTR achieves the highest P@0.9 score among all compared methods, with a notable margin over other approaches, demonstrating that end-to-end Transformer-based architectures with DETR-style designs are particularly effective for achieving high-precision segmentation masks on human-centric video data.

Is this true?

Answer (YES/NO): NO